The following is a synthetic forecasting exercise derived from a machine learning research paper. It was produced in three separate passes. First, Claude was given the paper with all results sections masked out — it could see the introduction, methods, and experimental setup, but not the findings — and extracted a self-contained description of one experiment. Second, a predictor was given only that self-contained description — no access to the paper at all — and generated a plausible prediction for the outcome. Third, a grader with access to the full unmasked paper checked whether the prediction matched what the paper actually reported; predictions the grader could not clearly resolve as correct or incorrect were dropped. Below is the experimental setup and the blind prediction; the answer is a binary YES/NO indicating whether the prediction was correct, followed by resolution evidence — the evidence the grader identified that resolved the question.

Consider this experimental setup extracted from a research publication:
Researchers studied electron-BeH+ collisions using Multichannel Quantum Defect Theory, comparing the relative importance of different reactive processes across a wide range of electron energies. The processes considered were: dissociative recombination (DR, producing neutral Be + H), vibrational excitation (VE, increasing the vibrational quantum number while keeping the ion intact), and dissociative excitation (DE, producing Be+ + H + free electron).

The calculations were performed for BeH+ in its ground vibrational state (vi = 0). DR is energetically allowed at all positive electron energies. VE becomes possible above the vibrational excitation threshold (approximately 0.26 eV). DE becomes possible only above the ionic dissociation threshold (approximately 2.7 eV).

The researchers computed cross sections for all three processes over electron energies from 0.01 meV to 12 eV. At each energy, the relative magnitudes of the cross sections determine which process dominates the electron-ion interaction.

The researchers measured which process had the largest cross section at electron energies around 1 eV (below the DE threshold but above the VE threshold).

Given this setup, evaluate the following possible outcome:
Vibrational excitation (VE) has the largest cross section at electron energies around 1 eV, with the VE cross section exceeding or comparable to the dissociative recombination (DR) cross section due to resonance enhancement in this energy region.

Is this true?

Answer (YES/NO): NO